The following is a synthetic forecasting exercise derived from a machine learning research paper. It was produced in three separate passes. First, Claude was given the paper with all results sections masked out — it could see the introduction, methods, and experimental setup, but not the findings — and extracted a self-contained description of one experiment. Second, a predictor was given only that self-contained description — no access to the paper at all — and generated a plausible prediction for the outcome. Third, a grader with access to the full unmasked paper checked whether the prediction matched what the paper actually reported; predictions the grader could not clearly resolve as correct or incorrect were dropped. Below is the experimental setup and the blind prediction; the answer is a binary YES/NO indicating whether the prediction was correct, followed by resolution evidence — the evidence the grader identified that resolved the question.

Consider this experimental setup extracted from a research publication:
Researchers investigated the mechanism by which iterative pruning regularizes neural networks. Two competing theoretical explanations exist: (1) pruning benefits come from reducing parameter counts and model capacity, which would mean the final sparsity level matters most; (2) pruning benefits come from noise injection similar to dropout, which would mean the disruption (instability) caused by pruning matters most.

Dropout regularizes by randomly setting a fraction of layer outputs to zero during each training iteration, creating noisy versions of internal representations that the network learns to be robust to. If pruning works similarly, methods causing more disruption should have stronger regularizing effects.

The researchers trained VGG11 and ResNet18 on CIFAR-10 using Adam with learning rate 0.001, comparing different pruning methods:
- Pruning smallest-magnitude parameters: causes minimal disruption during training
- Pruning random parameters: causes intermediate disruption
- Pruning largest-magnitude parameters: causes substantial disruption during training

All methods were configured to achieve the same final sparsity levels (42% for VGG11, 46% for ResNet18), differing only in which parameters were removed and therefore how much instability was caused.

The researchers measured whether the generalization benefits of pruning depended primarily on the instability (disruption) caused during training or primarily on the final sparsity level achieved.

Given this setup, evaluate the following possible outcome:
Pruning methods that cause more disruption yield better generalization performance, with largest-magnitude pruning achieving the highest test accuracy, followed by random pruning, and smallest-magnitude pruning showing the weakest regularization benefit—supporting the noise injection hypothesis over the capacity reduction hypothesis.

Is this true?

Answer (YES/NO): YES